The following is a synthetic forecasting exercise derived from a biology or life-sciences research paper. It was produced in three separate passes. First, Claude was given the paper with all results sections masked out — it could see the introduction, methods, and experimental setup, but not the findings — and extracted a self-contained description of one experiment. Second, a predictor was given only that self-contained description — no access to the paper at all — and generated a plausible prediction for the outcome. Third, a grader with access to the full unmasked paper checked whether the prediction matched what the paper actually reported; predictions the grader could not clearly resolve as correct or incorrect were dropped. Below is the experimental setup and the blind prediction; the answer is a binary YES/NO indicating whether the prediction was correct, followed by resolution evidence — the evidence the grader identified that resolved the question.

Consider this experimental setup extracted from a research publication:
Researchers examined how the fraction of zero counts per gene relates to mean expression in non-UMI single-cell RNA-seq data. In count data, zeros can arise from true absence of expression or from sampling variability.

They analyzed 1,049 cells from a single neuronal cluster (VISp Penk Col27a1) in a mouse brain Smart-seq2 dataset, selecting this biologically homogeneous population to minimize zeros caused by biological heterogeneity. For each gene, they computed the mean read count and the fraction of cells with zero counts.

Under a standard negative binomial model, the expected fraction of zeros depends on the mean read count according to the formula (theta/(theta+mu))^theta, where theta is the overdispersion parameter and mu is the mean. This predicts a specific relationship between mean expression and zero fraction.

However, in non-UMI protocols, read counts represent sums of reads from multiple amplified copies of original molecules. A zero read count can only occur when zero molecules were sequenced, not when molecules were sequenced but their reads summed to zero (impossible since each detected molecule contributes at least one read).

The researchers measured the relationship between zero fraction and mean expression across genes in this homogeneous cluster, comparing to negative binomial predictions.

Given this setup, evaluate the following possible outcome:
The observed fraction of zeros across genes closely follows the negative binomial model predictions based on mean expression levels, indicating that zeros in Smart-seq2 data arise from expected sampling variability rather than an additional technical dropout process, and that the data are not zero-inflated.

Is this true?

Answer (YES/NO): NO